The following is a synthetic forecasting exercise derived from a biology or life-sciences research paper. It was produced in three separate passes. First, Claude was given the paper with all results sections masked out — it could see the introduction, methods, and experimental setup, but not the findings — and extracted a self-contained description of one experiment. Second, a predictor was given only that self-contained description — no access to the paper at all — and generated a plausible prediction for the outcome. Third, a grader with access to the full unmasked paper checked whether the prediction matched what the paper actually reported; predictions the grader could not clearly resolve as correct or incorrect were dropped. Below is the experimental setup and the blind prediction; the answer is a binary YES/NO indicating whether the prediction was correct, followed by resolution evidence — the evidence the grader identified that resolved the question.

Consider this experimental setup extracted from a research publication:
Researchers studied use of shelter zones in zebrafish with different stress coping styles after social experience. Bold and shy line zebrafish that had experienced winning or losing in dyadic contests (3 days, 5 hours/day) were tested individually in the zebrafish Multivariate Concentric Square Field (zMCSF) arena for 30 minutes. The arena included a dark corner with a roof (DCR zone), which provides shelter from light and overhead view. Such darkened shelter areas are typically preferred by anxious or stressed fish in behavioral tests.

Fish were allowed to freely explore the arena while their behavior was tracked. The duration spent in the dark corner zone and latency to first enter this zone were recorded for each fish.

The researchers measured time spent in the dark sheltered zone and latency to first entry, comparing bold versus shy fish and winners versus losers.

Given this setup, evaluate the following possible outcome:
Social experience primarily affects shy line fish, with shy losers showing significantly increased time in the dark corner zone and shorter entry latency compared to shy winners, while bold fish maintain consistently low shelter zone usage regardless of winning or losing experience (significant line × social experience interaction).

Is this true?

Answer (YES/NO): NO